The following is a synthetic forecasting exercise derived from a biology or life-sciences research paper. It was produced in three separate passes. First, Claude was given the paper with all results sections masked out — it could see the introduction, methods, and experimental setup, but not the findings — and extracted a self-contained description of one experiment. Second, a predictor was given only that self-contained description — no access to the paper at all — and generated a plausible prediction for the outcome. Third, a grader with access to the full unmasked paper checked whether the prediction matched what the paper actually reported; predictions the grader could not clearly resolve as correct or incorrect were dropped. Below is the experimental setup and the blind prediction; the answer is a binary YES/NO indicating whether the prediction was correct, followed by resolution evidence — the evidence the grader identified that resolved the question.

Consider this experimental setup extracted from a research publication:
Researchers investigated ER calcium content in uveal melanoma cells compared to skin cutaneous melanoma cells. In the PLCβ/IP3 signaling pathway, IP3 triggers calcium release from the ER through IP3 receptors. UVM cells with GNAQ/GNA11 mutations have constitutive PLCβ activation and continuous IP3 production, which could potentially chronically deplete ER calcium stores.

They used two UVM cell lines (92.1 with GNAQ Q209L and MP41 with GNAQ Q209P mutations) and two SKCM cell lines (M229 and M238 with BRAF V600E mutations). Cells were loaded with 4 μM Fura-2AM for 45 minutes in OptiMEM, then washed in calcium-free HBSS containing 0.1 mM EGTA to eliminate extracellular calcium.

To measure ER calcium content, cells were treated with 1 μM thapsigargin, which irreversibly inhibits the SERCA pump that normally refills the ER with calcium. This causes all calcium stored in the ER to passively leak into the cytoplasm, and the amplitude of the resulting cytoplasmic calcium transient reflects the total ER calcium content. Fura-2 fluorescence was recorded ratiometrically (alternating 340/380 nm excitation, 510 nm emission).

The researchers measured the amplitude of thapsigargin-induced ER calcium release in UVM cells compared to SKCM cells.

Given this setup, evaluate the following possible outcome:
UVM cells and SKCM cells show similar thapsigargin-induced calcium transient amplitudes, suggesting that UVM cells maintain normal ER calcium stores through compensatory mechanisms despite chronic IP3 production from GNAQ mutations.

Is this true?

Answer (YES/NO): YES